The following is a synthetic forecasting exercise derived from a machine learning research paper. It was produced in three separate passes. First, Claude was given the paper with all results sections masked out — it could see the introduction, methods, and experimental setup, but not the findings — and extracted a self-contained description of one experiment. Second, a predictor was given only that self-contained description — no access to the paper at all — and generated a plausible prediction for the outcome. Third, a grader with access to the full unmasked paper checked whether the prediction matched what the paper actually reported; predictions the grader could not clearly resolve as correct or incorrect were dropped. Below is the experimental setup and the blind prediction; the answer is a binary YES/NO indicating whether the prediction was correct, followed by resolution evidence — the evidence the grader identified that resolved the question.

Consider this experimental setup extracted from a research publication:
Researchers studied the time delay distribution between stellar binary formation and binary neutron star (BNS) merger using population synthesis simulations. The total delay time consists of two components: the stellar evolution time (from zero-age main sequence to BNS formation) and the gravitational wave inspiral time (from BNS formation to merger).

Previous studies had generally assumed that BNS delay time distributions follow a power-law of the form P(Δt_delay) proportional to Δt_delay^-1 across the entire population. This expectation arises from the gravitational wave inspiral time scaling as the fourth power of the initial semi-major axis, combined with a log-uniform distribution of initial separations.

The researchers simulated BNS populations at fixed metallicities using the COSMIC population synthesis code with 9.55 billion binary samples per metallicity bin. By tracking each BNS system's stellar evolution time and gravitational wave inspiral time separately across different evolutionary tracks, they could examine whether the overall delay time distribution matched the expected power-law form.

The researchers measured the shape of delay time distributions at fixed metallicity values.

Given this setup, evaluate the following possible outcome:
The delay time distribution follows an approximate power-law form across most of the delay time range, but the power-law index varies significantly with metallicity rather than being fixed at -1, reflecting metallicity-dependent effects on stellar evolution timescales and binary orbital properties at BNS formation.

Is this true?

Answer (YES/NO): NO